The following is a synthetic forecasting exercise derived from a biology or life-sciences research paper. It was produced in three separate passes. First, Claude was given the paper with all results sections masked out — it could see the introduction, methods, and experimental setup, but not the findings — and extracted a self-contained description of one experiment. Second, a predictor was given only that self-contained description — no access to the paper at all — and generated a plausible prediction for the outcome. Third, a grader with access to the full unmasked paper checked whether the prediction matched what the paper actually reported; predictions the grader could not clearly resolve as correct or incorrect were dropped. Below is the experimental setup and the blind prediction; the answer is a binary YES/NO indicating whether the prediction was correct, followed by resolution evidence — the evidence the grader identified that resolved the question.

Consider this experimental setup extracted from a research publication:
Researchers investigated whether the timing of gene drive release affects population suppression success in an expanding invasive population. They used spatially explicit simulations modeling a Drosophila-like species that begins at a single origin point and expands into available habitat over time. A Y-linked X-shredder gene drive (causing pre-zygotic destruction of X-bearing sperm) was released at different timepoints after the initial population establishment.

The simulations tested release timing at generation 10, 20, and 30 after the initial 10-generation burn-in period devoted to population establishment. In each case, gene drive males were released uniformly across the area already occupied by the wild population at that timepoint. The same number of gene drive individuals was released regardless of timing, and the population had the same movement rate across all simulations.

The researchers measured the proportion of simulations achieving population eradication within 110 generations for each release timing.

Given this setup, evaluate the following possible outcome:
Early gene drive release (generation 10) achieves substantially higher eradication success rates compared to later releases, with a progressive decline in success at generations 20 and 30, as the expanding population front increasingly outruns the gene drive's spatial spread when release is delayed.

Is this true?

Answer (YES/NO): NO